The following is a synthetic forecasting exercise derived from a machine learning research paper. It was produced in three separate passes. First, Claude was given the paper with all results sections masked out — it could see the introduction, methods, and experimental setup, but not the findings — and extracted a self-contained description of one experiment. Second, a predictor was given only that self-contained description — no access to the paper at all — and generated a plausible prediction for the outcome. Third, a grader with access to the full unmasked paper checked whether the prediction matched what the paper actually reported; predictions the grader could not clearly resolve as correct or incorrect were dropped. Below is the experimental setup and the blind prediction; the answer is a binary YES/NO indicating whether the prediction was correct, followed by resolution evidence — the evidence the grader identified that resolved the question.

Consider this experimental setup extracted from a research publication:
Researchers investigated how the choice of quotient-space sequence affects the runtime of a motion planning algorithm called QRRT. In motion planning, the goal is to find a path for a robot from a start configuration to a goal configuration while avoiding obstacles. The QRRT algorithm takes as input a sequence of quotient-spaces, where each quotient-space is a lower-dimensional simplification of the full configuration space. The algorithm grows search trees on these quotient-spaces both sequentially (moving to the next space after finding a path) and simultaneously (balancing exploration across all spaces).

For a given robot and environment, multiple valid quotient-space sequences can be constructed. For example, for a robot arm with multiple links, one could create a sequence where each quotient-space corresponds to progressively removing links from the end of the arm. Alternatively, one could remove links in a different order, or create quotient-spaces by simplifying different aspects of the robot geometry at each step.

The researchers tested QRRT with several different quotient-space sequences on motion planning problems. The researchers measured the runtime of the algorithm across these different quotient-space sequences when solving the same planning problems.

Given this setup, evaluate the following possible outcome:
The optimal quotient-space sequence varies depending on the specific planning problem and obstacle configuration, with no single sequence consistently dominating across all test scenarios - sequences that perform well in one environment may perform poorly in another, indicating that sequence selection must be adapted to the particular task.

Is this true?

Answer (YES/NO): YES